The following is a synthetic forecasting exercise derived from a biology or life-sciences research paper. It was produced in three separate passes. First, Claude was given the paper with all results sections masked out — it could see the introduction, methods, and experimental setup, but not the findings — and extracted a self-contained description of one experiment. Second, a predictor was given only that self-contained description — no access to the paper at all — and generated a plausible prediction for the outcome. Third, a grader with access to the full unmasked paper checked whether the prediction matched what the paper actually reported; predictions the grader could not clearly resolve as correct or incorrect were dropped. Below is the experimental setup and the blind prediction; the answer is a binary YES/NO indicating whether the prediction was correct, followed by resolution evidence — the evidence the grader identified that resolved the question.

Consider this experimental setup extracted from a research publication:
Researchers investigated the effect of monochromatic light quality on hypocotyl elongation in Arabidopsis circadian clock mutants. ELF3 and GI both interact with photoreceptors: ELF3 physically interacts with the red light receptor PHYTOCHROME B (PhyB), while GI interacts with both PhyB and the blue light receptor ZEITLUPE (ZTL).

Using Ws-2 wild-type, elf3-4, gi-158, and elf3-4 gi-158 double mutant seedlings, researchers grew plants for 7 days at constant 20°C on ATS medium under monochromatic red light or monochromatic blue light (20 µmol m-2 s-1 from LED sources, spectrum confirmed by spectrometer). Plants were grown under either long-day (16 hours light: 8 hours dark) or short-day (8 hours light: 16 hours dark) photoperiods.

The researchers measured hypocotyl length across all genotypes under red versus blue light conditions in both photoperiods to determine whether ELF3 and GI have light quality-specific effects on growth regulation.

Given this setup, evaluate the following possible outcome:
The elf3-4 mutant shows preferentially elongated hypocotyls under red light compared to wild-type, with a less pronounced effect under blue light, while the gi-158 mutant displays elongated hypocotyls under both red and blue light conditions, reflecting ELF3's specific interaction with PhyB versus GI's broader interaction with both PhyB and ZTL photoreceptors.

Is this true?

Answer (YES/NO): NO